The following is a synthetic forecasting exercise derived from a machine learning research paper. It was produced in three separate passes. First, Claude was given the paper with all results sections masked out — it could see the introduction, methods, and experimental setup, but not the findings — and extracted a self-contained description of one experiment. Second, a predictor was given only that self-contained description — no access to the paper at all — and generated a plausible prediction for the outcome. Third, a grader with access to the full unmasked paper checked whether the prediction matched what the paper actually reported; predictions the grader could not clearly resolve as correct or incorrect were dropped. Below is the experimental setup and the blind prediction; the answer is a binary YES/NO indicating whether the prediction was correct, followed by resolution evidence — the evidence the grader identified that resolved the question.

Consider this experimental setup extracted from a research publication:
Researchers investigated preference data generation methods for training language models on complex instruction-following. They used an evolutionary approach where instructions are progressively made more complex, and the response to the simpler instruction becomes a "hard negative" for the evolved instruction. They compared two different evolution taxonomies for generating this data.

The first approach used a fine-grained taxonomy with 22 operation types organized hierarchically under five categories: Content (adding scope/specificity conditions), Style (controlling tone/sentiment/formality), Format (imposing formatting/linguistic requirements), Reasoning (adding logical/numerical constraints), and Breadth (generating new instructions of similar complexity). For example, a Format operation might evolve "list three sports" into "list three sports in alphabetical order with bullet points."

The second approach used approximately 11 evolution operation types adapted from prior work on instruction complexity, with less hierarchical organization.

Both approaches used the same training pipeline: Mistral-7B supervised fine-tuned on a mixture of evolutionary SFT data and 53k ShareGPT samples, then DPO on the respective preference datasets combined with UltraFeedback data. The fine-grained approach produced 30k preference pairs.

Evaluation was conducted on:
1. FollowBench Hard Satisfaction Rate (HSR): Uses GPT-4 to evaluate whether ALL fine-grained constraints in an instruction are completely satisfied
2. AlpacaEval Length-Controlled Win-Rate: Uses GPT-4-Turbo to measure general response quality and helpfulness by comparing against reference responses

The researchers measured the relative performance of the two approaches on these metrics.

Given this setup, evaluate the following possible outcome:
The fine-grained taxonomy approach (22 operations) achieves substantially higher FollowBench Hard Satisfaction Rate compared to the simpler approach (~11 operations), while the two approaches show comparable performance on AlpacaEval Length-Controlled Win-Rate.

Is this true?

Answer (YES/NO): NO